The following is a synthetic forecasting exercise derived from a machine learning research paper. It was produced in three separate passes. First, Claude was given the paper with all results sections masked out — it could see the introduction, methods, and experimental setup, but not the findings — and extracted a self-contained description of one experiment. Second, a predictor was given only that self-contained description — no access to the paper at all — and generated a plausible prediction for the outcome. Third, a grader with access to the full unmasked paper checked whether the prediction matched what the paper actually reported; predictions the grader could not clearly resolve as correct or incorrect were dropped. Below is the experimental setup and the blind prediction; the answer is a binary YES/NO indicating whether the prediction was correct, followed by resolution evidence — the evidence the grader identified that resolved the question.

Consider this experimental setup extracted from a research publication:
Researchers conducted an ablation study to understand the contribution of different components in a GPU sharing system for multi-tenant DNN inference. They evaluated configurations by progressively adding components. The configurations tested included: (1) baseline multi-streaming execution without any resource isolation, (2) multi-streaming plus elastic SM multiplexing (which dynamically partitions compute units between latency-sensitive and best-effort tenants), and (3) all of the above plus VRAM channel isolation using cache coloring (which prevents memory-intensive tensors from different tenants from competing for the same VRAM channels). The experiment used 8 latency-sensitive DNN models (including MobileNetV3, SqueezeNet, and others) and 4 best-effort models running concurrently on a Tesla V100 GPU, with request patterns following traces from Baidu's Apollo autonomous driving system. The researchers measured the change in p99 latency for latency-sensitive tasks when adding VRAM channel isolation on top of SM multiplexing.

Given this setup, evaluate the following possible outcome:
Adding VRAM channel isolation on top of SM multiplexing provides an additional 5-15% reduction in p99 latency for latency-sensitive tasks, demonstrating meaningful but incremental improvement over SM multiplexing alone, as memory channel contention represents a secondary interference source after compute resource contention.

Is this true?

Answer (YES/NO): NO